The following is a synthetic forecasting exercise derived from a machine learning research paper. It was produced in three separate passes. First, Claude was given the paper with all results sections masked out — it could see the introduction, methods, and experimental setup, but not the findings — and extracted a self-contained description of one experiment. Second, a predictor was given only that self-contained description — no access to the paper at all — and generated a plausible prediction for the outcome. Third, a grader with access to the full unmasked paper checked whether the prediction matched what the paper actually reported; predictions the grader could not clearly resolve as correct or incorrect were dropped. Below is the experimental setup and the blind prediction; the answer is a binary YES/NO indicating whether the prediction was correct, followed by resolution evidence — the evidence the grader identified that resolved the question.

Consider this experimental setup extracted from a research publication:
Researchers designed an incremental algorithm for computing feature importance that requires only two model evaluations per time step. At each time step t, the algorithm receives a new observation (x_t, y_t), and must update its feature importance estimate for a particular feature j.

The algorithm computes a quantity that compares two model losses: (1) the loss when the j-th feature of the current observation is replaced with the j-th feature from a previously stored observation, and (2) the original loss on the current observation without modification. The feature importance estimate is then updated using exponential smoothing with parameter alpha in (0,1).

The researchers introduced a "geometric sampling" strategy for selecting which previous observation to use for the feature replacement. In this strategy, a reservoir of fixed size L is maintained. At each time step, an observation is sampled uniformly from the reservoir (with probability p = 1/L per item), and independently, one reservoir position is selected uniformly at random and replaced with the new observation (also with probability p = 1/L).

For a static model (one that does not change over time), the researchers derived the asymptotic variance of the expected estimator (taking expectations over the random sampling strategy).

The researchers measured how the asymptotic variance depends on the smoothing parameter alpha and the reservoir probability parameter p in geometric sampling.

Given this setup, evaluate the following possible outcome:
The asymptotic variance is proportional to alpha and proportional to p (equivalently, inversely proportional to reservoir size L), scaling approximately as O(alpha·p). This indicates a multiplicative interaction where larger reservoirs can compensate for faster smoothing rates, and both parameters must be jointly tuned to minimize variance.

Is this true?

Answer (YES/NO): NO